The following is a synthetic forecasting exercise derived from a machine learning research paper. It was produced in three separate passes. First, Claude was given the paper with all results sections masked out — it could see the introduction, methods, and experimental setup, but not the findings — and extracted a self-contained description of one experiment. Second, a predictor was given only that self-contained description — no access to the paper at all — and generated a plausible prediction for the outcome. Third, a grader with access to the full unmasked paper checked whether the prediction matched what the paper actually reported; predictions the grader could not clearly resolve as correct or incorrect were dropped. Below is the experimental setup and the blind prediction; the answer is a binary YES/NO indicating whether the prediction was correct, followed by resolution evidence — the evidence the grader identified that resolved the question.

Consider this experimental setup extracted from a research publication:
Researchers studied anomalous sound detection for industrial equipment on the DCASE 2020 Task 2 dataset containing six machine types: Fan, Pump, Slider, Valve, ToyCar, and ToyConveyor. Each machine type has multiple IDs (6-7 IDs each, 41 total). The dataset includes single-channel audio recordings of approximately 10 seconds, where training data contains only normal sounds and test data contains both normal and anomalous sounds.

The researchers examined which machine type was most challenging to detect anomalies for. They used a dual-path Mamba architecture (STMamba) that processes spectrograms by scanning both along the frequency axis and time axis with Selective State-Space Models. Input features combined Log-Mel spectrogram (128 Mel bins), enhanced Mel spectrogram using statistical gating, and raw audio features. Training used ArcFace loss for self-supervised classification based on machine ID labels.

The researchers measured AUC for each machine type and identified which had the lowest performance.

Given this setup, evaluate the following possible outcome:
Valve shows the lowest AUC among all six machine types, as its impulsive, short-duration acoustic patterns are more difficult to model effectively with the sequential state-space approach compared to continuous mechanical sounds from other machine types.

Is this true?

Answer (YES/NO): NO